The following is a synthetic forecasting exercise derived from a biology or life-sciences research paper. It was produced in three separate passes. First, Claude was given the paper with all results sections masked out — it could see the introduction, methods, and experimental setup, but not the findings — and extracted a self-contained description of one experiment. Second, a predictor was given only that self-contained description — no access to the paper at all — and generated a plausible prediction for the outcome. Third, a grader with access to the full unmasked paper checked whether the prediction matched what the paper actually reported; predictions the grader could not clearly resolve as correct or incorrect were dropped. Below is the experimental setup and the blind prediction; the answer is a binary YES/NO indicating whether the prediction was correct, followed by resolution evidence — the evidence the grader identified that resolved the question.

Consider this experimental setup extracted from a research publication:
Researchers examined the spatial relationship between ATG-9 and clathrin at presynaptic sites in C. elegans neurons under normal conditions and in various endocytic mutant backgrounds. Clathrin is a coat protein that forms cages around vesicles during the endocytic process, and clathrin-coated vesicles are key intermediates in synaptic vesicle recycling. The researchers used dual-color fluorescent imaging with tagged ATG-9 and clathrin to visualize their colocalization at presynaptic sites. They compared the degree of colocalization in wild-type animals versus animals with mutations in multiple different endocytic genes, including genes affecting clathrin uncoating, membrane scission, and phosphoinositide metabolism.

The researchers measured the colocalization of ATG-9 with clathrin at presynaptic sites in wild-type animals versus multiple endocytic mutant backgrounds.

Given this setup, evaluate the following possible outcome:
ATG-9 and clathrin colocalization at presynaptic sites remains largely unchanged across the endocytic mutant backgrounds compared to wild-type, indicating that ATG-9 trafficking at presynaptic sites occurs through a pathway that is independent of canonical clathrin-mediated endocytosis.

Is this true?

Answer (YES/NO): NO